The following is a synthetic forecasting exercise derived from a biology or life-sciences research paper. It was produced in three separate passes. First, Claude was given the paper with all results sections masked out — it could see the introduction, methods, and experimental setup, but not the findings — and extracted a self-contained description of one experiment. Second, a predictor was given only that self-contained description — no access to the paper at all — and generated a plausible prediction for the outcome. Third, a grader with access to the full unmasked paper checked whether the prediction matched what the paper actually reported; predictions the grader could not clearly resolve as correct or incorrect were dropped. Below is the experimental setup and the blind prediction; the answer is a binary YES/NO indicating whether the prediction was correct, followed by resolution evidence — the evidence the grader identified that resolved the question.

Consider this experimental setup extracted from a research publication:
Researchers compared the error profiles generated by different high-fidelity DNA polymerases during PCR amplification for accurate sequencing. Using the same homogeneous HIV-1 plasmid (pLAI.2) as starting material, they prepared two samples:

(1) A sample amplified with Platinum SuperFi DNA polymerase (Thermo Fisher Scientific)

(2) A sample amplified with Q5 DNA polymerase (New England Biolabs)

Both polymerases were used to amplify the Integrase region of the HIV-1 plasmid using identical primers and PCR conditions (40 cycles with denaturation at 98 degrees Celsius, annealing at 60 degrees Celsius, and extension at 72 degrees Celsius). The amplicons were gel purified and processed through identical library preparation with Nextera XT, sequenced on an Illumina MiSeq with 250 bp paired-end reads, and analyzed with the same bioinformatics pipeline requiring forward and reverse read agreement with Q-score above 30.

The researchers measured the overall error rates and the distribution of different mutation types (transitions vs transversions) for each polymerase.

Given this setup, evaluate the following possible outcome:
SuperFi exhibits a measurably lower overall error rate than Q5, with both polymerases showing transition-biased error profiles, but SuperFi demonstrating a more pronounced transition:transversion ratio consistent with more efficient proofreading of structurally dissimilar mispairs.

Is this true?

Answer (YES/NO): NO